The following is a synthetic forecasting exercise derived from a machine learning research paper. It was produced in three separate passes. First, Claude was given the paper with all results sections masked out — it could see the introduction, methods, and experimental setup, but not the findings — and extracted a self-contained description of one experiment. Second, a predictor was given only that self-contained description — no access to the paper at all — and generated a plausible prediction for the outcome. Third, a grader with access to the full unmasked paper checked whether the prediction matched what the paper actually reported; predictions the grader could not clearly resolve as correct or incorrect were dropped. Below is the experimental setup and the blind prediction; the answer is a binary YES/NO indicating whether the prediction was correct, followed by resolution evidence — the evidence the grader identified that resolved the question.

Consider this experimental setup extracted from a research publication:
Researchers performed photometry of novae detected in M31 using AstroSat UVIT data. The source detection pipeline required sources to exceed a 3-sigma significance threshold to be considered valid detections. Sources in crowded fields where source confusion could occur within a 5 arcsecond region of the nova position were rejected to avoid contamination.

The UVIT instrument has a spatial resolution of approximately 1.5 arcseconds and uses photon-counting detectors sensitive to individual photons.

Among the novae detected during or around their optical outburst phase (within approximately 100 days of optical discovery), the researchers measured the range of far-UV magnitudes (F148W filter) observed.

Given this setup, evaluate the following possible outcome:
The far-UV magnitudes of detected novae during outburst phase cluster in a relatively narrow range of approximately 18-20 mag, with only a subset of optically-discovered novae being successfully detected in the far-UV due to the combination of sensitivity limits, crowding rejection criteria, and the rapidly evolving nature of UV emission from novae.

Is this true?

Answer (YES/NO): NO